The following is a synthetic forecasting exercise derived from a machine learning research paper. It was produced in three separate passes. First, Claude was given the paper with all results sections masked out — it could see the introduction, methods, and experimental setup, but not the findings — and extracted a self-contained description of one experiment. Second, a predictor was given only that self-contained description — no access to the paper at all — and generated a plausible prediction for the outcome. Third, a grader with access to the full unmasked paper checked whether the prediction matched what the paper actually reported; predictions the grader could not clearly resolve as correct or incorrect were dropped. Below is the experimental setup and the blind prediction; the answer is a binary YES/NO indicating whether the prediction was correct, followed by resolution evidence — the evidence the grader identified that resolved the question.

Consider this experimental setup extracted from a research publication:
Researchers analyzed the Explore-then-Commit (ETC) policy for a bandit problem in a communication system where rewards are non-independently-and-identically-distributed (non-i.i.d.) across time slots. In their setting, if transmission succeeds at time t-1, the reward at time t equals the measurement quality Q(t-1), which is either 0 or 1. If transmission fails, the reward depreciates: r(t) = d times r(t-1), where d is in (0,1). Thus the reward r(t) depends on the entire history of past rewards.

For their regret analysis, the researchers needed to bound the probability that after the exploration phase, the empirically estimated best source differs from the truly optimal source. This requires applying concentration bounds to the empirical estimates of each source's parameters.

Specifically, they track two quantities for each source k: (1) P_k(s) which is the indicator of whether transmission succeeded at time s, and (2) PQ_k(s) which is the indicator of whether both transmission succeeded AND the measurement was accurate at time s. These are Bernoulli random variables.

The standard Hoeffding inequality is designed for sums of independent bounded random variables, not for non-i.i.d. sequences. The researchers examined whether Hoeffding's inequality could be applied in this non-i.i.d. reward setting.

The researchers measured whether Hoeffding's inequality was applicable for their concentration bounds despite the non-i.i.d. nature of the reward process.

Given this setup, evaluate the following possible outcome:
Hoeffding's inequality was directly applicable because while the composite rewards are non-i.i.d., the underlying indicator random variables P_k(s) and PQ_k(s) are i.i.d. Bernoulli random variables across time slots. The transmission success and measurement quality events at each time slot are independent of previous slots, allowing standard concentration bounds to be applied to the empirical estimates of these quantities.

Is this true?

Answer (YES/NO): YES